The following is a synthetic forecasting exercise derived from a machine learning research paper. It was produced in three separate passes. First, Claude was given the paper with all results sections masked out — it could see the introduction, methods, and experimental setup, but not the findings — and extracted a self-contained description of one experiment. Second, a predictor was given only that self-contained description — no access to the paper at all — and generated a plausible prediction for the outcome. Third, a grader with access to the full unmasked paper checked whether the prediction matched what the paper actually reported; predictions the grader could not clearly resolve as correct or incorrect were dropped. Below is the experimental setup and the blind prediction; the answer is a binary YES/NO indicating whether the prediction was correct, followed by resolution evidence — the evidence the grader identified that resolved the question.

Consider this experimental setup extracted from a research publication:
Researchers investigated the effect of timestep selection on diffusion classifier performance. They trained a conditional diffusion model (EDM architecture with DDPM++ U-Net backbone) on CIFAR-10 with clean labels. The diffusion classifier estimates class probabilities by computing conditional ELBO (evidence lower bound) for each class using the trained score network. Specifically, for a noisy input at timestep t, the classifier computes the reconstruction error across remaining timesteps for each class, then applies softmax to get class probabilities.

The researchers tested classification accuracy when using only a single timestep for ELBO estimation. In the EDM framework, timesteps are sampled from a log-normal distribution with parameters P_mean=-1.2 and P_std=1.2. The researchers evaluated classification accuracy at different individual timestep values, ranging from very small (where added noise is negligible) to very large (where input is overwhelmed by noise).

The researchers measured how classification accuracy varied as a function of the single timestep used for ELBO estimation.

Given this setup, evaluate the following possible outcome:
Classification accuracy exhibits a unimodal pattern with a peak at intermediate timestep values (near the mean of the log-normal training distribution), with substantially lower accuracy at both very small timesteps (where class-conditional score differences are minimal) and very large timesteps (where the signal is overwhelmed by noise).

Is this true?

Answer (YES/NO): NO